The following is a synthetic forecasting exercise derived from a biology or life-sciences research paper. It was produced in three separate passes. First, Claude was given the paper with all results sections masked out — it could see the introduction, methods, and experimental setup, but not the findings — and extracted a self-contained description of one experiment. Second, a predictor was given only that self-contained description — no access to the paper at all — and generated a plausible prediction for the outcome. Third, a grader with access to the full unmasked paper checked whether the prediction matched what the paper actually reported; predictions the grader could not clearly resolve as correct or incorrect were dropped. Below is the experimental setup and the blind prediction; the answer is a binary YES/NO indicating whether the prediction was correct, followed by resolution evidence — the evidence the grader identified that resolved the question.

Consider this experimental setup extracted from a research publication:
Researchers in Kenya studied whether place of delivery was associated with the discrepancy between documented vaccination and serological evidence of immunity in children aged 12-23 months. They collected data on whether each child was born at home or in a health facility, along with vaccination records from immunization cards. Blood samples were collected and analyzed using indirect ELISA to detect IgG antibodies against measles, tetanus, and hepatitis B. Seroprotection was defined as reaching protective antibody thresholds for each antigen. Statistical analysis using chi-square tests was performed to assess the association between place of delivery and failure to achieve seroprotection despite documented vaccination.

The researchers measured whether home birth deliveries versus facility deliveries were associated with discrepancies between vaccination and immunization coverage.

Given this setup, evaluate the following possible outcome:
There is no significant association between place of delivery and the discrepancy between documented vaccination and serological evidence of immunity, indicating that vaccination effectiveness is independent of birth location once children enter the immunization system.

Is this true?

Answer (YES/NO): NO